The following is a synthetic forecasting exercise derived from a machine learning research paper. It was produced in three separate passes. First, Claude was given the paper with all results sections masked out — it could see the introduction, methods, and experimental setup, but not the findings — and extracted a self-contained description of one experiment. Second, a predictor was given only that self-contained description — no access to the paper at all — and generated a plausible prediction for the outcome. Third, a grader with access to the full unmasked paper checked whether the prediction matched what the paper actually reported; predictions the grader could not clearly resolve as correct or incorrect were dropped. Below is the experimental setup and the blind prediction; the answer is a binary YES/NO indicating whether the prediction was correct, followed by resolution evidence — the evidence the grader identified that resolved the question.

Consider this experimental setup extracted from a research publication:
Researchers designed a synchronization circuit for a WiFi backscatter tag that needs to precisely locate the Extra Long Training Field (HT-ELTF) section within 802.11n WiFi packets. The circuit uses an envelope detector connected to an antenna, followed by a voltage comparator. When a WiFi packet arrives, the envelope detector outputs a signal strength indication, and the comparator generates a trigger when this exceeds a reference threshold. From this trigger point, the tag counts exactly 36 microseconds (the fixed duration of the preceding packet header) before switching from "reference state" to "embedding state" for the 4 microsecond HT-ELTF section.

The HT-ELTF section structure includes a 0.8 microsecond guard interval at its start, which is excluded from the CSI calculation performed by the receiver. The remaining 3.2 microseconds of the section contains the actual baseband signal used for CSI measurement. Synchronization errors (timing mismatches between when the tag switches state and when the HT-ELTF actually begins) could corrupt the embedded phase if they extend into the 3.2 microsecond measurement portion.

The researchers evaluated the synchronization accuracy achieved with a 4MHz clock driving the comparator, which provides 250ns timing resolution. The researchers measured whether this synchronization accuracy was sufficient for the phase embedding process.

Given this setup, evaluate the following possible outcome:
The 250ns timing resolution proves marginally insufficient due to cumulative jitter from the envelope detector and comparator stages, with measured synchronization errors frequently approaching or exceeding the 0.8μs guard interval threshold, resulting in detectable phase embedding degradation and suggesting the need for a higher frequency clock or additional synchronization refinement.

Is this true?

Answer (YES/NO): NO